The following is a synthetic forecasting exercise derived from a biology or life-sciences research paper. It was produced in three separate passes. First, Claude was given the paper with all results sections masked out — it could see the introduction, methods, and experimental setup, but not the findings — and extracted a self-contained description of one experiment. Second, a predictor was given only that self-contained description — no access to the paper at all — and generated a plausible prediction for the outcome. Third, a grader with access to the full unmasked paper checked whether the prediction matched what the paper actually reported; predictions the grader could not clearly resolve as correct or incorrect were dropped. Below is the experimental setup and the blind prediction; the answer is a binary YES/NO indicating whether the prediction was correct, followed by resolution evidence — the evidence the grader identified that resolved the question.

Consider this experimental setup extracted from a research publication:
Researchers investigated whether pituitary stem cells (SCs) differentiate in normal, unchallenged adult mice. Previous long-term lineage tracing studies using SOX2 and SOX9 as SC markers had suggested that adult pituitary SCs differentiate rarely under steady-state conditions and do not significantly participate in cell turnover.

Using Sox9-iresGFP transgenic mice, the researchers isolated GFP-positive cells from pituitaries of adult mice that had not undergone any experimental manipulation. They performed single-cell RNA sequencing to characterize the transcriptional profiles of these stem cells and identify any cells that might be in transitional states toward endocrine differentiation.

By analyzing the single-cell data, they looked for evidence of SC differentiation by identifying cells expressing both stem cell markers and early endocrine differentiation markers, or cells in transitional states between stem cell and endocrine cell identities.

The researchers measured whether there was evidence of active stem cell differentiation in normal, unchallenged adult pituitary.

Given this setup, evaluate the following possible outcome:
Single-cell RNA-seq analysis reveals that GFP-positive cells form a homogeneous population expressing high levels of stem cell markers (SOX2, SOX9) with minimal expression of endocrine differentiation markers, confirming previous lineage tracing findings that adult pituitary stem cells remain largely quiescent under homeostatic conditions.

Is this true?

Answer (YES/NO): NO